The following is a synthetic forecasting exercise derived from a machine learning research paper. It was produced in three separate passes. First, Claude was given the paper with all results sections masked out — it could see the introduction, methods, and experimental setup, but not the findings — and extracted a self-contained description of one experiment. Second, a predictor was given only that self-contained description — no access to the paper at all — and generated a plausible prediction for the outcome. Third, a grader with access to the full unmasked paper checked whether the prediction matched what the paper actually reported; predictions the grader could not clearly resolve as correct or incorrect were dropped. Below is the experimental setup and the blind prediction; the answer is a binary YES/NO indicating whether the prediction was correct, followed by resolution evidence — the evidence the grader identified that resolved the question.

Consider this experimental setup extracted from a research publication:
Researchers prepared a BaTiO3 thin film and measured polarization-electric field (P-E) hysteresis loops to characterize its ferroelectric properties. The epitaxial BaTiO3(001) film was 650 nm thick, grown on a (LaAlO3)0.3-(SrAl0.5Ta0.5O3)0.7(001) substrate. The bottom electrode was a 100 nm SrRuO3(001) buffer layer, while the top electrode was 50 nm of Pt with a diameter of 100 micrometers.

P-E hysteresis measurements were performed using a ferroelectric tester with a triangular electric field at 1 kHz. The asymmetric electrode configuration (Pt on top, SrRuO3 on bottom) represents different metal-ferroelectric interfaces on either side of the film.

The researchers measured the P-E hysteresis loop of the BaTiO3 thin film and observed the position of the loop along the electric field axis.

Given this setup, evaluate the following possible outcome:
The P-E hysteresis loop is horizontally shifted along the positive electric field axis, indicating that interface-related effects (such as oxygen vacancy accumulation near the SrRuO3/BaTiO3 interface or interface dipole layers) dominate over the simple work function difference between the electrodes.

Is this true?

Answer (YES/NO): YES